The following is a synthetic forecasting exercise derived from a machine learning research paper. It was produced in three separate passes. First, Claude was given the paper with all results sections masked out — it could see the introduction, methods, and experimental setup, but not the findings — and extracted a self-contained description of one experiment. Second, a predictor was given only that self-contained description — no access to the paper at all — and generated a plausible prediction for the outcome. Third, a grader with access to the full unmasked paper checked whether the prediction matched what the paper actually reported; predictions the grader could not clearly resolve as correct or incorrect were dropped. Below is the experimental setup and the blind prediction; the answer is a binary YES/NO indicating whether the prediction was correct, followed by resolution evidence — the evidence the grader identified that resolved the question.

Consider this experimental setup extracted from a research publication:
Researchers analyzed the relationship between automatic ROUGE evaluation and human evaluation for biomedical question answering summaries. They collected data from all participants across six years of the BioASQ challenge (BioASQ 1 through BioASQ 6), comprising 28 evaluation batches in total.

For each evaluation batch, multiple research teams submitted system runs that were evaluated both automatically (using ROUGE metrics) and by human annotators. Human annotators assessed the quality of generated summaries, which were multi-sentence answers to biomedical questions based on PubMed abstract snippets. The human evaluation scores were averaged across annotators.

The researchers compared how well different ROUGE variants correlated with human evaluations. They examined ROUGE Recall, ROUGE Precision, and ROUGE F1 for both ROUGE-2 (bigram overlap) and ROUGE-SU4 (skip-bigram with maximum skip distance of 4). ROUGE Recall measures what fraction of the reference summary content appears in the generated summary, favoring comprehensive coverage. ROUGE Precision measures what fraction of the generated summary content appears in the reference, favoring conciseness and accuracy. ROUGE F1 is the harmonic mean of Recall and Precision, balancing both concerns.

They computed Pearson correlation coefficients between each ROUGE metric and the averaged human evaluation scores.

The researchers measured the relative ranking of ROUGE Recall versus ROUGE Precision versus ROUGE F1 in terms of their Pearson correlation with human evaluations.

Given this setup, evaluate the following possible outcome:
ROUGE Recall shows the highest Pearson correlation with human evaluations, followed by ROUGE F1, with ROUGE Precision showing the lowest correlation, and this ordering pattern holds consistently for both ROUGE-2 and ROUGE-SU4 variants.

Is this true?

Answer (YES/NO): NO